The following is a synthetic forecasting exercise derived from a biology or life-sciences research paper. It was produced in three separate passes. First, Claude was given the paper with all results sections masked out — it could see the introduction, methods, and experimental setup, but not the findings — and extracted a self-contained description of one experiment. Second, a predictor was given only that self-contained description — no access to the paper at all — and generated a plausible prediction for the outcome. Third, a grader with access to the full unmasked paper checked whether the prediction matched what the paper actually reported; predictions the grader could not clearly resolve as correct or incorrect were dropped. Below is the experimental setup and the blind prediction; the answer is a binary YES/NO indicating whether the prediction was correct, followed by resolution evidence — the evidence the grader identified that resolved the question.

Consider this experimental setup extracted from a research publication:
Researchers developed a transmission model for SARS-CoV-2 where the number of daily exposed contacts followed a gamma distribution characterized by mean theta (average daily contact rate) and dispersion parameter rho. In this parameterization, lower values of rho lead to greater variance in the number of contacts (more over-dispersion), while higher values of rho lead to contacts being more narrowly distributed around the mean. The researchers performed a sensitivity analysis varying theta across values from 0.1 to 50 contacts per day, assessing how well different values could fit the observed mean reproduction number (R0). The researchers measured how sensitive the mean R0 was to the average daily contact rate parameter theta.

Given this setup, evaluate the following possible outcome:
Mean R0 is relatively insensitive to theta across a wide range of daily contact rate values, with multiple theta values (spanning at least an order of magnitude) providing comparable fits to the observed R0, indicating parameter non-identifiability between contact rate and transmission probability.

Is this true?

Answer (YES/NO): NO